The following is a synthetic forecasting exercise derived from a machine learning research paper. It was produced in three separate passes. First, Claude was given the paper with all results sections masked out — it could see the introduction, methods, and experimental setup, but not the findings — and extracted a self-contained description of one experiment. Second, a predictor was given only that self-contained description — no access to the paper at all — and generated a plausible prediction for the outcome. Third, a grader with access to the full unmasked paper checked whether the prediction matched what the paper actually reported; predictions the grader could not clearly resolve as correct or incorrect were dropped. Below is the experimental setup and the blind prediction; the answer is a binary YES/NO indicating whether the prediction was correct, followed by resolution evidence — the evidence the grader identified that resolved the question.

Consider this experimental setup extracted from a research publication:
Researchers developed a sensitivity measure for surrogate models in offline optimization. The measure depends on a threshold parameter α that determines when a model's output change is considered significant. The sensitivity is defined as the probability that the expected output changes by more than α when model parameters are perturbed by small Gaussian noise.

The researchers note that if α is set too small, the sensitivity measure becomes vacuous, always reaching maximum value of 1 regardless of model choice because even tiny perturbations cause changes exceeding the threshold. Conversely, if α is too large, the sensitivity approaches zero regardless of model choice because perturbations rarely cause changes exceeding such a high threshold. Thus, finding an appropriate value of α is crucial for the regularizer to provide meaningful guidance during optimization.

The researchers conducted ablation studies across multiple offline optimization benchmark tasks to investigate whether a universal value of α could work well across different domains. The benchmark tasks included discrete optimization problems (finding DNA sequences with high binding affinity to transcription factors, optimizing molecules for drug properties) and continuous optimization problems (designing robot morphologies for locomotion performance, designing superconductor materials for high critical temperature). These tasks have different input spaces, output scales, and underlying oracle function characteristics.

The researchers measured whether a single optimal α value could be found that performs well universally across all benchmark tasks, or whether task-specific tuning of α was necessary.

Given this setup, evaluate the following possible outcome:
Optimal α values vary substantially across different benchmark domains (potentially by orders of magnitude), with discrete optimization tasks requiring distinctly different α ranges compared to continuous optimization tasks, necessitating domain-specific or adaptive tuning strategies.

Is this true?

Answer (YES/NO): NO